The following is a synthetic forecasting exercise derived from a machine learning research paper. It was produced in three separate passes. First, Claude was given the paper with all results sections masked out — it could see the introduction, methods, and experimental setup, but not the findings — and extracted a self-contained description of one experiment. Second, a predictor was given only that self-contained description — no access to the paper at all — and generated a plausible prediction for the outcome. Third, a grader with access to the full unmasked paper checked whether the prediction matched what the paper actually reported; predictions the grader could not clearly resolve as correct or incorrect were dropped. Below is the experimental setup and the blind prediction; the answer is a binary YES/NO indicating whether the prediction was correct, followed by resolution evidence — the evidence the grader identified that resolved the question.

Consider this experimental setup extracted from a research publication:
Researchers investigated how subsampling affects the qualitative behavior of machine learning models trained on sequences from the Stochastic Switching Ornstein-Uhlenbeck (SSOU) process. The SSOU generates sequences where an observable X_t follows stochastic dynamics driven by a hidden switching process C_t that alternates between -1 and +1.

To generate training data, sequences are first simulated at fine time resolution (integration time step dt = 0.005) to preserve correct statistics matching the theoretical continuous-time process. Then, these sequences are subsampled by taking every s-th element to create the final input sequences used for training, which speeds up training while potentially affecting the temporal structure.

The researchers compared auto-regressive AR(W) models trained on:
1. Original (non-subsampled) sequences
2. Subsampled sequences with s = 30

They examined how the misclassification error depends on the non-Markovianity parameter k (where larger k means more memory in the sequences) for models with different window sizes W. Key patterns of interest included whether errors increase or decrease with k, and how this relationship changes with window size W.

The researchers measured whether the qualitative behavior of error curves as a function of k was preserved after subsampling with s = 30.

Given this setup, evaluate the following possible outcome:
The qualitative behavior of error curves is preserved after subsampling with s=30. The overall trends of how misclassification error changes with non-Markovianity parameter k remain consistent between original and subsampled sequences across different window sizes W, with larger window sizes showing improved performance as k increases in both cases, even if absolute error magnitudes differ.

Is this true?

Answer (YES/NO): YES